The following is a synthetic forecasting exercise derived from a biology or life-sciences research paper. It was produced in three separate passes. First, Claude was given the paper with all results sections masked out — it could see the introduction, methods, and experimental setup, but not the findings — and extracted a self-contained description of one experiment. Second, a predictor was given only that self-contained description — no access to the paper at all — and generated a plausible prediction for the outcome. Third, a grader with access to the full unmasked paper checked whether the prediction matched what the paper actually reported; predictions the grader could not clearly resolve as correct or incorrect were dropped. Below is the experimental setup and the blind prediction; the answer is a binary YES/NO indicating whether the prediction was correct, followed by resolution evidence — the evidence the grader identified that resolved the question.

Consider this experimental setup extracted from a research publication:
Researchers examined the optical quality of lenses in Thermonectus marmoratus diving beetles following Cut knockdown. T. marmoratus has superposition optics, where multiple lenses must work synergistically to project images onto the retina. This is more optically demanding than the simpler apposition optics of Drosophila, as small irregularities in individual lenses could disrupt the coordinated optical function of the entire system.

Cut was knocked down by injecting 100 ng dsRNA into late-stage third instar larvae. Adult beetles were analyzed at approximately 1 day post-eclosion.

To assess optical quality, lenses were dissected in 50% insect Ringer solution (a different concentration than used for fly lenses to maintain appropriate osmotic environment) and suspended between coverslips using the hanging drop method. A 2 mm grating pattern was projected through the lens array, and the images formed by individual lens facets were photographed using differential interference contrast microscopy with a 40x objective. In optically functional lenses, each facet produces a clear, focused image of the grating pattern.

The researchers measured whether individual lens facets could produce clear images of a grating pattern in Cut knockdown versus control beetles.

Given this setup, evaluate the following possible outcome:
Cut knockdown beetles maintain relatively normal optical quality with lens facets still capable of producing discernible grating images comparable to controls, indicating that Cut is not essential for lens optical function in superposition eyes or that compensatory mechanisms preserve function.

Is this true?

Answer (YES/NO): NO